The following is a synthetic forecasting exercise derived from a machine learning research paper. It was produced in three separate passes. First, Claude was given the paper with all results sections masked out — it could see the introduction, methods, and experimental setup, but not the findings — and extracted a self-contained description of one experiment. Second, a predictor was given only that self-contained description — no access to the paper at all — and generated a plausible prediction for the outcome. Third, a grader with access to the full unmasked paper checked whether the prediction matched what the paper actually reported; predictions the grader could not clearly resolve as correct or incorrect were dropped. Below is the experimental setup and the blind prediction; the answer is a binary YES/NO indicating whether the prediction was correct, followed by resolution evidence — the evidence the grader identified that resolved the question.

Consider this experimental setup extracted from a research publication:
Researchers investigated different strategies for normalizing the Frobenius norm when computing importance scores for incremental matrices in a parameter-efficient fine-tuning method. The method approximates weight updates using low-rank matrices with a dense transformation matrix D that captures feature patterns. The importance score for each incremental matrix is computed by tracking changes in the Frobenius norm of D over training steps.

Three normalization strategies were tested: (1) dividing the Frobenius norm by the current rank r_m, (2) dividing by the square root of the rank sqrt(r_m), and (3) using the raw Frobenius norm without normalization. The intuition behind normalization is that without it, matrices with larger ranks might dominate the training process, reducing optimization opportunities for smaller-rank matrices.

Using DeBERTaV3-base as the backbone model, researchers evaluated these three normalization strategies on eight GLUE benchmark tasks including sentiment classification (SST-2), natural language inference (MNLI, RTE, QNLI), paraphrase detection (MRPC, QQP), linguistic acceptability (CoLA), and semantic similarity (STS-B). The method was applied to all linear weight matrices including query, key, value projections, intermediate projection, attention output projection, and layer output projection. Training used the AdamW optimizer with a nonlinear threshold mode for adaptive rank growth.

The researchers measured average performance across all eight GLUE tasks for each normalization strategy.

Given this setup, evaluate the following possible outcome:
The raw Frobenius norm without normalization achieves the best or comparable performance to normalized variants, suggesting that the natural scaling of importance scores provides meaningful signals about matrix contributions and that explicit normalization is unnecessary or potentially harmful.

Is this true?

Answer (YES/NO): NO